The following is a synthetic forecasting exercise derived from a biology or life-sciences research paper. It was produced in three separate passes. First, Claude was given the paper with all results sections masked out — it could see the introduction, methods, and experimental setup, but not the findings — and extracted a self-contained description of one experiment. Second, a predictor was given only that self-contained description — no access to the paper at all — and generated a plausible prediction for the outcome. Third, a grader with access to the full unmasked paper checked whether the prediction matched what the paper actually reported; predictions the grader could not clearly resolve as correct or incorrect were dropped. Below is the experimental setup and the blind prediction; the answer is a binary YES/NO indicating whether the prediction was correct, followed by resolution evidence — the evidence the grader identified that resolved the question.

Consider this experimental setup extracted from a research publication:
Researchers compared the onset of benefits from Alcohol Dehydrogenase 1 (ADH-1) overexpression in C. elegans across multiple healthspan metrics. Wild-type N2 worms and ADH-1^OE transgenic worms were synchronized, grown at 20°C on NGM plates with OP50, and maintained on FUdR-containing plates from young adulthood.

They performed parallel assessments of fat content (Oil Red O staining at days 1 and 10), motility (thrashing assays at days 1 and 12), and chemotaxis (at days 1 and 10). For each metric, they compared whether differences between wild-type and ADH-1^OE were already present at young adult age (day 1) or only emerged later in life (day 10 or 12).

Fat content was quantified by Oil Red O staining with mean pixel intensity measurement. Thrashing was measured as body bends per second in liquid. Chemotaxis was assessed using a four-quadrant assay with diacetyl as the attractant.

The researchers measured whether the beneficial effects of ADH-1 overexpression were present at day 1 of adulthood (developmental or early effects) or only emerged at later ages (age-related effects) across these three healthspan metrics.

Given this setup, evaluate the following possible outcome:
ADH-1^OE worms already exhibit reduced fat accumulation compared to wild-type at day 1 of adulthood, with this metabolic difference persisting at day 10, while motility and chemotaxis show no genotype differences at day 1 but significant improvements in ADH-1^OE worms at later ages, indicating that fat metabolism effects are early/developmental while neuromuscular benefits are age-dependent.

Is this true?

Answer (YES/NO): YES